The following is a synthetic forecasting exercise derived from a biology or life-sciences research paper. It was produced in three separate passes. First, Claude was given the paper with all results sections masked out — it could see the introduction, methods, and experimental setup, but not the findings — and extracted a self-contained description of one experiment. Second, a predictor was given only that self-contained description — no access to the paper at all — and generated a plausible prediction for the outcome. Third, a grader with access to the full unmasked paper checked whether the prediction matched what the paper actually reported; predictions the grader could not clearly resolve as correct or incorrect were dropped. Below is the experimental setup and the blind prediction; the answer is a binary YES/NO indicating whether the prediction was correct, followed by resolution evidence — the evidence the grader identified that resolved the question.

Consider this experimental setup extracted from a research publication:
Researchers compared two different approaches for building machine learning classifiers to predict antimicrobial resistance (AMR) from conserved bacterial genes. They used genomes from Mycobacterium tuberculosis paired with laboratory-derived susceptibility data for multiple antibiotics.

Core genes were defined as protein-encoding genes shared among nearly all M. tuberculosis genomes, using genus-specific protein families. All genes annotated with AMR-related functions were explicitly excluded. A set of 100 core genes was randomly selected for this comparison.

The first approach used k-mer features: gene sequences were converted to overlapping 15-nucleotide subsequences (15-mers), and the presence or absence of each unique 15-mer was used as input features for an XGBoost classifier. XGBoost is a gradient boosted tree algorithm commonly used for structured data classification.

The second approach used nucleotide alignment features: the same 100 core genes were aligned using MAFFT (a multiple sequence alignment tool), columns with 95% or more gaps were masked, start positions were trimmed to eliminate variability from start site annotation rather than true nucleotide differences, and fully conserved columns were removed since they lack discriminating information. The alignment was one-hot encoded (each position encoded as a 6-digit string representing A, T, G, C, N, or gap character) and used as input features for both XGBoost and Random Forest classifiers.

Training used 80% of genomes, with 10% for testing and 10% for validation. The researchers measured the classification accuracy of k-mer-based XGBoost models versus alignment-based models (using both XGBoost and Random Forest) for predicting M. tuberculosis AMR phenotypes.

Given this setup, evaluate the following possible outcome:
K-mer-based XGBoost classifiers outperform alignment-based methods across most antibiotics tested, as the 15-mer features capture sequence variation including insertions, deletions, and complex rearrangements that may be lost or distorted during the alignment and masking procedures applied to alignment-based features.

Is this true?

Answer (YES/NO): NO